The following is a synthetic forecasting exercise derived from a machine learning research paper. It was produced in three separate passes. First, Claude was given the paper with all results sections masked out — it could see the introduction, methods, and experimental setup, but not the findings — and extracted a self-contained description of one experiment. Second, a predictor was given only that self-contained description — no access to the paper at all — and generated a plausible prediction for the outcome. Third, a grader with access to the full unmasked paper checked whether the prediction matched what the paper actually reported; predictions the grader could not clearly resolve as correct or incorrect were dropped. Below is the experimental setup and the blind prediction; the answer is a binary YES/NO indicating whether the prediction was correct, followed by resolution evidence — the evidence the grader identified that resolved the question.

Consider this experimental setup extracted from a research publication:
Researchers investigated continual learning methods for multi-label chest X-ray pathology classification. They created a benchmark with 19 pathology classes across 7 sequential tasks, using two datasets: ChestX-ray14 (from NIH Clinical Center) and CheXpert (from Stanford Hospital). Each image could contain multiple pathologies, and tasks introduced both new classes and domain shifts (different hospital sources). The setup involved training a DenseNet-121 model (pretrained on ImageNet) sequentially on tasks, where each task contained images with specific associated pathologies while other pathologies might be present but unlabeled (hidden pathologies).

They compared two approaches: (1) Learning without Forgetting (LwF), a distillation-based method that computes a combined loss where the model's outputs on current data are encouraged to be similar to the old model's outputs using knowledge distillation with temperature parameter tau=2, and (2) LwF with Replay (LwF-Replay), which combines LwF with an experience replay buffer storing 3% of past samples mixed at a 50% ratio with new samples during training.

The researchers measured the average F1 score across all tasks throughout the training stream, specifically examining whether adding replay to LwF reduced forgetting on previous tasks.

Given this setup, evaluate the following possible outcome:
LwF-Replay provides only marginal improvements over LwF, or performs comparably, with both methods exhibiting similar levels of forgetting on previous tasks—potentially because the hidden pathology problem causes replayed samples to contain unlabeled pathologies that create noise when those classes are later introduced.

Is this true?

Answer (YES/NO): NO